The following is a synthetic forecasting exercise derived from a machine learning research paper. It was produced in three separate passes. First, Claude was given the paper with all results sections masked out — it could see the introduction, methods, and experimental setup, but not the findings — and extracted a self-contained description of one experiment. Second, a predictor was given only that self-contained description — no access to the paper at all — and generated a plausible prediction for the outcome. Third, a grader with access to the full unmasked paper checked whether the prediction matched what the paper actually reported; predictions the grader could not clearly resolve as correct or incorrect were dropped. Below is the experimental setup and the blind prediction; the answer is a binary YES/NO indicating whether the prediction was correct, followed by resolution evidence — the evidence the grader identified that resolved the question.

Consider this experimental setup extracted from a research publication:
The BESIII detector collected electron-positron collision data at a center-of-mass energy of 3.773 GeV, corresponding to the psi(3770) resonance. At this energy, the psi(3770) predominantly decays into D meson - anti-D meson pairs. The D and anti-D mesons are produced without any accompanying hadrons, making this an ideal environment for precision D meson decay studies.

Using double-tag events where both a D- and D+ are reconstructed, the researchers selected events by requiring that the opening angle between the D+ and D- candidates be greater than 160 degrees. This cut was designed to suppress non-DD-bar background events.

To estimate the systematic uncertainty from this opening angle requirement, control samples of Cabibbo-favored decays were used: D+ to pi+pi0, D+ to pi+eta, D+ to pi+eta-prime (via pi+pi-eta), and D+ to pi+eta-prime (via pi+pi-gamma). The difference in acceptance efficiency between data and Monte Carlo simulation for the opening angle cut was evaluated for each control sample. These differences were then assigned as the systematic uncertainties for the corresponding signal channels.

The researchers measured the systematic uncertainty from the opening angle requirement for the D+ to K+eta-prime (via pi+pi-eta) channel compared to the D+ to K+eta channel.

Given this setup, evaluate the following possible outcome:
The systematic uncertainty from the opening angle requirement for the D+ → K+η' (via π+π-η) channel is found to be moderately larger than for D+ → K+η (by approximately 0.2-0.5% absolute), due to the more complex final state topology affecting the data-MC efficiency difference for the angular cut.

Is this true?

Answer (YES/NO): NO